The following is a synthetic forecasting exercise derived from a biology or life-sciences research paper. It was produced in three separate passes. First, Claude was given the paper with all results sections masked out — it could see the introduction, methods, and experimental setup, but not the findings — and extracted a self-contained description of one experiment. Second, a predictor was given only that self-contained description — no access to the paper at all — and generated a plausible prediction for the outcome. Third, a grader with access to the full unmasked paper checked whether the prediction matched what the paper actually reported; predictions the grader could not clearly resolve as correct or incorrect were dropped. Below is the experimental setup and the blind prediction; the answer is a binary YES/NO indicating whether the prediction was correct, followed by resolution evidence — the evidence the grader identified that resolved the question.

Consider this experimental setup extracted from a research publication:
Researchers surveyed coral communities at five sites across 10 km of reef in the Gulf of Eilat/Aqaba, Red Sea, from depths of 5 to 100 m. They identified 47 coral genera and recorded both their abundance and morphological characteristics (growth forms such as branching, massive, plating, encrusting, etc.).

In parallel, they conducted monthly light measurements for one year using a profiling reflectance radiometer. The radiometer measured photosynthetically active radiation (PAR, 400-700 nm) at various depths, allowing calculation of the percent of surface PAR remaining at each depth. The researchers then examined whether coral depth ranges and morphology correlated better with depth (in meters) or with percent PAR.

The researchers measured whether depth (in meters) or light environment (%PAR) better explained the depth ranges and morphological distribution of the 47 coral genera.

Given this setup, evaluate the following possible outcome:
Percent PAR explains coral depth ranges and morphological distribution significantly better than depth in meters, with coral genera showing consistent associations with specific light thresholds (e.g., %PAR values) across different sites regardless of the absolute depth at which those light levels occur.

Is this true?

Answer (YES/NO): YES